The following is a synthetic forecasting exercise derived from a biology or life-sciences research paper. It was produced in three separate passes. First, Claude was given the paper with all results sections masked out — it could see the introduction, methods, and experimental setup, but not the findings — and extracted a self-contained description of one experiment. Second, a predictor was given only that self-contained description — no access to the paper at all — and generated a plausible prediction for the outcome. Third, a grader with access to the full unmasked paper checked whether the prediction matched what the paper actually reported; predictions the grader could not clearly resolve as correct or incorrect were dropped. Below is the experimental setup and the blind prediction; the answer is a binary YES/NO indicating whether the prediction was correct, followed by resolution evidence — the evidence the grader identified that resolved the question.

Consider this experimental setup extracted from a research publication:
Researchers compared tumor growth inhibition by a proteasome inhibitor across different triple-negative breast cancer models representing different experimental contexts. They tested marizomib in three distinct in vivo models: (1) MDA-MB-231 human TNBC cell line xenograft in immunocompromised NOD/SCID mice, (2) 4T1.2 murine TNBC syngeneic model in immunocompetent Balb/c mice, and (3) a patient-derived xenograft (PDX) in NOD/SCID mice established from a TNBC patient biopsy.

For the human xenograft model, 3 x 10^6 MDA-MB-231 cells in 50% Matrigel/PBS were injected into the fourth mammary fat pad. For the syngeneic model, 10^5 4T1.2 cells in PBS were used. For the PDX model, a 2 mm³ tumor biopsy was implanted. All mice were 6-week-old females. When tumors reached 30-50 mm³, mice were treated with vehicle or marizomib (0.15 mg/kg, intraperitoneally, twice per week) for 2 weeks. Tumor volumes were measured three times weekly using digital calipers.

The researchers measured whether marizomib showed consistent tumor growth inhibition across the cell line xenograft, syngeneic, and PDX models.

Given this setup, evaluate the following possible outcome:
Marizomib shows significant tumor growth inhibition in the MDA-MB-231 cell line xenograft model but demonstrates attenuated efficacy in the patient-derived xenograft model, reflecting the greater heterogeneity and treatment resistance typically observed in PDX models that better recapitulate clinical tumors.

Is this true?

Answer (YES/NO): NO